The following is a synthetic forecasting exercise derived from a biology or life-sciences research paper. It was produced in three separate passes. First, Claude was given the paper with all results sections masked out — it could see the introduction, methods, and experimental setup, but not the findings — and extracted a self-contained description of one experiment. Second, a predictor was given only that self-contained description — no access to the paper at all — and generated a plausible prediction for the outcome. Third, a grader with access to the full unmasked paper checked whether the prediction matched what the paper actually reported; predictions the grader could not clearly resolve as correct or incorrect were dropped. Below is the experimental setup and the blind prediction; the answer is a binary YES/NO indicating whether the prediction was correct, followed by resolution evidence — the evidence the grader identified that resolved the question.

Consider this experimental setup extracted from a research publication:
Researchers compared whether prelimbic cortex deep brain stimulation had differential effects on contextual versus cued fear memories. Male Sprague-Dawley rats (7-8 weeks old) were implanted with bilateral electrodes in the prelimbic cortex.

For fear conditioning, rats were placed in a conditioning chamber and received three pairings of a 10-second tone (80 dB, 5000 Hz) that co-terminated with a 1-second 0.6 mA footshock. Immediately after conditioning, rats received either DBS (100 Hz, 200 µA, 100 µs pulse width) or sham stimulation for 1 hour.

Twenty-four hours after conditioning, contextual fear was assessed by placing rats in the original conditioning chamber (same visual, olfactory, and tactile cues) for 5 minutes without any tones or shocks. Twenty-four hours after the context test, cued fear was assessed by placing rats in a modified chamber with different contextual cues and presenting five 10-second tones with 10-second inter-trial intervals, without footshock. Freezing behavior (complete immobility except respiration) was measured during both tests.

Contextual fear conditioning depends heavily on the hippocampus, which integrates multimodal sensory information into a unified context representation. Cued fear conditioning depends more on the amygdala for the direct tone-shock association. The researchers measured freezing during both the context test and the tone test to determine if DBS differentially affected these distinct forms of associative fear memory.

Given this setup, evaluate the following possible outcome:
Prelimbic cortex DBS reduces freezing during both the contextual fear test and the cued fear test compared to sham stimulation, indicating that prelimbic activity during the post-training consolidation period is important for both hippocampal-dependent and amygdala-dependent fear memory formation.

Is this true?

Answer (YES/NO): YES